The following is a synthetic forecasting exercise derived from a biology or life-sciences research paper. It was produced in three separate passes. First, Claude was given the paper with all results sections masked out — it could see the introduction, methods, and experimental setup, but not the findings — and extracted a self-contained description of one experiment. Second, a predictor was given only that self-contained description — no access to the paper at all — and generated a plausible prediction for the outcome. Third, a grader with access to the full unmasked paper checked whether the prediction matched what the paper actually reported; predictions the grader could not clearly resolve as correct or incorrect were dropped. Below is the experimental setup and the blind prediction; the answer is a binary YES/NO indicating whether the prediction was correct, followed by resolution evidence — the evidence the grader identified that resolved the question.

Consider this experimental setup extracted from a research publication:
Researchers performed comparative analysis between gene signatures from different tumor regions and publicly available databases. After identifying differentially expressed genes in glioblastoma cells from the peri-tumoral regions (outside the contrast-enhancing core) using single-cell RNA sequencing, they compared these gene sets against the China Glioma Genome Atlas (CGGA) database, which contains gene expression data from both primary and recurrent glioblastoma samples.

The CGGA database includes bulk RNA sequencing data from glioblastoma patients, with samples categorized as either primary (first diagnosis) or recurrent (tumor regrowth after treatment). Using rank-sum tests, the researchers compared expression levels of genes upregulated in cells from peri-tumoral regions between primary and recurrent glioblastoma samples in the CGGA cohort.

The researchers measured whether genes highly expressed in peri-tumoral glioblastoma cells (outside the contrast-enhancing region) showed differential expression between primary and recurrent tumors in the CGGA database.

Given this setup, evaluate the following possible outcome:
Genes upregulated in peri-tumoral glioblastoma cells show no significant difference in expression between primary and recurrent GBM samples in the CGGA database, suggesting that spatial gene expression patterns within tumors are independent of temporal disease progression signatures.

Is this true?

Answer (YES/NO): NO